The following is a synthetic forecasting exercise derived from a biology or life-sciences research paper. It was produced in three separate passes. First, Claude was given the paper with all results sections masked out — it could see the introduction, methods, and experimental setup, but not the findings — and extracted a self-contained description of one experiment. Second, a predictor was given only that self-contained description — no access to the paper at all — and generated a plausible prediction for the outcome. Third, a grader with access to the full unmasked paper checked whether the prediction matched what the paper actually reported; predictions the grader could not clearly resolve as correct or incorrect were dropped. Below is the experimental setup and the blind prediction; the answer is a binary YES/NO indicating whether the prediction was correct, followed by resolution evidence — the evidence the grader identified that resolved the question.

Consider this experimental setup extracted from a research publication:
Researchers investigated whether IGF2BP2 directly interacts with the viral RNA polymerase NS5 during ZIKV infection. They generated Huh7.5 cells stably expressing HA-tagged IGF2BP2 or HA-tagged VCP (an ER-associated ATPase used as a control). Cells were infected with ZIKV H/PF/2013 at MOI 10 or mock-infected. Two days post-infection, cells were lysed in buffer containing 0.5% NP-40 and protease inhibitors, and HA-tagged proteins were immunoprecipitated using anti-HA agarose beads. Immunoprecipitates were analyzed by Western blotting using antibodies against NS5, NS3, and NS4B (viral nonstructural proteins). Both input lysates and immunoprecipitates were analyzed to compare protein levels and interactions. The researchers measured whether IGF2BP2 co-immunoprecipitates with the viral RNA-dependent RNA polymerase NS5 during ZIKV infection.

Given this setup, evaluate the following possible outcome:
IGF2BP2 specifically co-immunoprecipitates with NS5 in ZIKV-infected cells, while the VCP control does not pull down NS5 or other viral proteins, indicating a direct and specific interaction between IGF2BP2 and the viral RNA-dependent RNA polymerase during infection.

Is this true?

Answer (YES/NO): YES